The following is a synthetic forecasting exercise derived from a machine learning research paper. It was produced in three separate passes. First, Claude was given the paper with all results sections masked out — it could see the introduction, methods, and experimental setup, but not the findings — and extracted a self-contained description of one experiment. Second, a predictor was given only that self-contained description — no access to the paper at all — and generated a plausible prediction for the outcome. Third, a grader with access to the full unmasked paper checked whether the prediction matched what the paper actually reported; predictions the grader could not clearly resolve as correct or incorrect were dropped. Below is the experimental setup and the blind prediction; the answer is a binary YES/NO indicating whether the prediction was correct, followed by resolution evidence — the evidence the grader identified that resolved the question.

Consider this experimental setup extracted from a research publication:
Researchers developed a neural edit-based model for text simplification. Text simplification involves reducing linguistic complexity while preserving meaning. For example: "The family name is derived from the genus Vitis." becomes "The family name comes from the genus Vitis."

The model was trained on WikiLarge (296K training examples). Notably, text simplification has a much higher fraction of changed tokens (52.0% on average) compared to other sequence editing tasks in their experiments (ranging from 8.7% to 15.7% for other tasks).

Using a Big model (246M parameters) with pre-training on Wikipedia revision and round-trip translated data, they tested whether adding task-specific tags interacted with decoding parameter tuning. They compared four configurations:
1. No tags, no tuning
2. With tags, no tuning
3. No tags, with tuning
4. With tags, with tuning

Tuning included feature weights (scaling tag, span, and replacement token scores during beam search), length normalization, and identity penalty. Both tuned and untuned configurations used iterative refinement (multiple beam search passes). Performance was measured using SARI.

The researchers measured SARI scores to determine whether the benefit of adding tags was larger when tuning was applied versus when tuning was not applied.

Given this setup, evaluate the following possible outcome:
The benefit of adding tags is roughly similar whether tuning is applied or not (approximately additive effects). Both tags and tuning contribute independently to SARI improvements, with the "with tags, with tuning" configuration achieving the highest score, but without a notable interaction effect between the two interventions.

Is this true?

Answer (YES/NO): NO